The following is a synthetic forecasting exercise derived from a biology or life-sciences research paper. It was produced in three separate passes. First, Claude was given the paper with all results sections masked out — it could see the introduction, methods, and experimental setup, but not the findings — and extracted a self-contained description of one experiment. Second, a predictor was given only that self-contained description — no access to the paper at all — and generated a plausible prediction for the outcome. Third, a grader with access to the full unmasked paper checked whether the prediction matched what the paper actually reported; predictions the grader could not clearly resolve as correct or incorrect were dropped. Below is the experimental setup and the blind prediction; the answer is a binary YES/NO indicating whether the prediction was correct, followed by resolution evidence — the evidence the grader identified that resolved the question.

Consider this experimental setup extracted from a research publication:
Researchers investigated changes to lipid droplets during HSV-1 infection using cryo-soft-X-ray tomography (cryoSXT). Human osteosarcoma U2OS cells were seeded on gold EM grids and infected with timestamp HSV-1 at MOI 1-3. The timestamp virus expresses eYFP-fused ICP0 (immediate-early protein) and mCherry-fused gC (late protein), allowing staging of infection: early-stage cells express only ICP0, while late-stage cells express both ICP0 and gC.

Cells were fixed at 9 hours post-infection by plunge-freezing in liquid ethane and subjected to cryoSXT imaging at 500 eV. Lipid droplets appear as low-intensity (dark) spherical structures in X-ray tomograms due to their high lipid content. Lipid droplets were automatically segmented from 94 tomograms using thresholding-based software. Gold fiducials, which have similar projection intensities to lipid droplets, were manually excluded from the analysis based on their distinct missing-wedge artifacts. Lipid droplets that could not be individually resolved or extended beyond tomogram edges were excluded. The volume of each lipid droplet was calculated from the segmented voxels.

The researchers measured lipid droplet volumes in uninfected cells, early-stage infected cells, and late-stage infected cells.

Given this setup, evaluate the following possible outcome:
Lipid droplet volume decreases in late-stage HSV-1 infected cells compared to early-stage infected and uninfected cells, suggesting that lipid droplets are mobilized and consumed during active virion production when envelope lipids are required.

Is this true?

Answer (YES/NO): NO